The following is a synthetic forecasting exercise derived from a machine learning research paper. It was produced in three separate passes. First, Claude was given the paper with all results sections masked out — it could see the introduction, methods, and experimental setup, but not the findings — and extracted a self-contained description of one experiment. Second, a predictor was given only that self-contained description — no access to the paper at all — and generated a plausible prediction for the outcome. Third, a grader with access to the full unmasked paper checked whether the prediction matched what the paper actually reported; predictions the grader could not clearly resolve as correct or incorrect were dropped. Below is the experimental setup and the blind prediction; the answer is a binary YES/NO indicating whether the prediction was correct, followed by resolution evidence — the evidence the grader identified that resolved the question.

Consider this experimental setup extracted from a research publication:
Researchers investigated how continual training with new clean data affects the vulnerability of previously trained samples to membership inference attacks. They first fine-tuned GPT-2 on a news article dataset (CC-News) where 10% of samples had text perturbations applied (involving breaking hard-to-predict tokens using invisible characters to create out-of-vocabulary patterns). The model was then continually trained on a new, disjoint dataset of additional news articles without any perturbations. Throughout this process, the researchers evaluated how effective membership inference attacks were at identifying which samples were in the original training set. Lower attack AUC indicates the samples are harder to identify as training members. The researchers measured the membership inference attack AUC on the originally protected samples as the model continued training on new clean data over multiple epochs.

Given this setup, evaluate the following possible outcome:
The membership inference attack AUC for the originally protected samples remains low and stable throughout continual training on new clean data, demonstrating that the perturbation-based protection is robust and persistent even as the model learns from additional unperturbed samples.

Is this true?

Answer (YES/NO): NO